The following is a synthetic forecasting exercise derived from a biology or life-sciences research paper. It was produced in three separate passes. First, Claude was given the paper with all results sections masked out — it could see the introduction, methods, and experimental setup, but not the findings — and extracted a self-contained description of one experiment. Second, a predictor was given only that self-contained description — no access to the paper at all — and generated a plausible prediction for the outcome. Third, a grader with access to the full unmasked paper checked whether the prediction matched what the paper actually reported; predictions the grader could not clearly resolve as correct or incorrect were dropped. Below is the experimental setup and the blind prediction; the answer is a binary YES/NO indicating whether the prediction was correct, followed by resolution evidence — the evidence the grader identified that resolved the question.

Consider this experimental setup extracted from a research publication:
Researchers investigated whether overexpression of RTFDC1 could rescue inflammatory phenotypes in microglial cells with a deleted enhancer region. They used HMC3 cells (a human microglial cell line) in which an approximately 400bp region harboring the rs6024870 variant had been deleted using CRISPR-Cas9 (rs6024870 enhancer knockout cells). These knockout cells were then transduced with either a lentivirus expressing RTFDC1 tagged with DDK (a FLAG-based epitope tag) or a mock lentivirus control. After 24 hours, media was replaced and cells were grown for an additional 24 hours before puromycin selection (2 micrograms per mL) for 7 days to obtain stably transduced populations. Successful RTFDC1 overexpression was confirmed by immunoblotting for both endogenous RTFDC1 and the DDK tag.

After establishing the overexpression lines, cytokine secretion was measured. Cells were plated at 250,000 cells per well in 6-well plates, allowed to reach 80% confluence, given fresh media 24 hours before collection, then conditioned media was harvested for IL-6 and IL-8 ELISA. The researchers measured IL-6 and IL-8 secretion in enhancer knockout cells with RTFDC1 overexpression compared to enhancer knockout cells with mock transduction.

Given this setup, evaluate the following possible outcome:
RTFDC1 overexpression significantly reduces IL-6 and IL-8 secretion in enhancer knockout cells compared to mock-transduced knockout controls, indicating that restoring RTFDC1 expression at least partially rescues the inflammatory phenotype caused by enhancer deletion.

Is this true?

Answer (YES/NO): NO